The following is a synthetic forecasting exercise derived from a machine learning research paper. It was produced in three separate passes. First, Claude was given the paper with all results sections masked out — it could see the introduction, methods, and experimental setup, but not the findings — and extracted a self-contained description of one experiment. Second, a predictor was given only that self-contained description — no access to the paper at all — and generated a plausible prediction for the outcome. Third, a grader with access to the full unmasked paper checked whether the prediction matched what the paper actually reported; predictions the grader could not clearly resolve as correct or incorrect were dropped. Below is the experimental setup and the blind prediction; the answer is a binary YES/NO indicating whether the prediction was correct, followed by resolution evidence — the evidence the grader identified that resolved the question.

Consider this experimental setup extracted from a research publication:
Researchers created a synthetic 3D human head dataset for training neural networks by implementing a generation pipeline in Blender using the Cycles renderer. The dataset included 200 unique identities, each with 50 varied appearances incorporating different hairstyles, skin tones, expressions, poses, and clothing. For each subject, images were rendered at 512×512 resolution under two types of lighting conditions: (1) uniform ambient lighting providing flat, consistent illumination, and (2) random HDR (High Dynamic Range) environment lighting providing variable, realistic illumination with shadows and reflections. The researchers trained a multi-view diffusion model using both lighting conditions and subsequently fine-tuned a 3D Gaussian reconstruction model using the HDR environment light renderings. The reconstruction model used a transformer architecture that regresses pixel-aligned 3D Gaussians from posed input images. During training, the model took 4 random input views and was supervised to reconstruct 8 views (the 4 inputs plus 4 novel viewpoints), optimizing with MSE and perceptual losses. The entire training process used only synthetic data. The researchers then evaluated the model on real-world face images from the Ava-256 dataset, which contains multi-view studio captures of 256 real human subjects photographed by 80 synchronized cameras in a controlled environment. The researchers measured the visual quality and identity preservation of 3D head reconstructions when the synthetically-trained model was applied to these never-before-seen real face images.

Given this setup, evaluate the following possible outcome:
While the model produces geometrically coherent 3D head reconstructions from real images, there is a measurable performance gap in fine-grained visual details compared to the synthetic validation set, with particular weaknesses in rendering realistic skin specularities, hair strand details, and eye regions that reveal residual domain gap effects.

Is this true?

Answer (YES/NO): NO